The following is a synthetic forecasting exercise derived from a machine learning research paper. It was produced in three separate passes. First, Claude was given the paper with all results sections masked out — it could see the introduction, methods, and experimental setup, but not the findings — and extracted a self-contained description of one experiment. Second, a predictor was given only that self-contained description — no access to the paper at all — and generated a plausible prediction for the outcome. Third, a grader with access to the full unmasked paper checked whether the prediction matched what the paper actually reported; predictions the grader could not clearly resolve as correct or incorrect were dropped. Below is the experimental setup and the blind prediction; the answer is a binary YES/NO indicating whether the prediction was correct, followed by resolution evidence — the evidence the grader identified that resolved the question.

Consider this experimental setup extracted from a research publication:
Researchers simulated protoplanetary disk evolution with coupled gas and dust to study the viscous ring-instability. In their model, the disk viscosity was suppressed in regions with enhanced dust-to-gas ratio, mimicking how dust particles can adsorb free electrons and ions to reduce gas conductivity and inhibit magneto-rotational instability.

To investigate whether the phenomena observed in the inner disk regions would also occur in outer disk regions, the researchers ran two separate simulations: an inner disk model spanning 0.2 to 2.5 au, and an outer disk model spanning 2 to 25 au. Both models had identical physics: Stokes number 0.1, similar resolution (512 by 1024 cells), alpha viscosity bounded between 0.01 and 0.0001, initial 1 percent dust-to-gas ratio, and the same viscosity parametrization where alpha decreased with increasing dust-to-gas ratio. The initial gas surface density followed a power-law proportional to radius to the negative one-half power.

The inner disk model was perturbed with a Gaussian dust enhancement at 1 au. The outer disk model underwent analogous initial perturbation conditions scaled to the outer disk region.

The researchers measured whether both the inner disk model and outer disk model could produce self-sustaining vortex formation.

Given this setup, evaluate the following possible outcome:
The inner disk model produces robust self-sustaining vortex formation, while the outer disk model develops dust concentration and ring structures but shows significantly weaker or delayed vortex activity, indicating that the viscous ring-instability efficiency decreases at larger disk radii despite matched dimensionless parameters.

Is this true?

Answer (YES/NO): NO